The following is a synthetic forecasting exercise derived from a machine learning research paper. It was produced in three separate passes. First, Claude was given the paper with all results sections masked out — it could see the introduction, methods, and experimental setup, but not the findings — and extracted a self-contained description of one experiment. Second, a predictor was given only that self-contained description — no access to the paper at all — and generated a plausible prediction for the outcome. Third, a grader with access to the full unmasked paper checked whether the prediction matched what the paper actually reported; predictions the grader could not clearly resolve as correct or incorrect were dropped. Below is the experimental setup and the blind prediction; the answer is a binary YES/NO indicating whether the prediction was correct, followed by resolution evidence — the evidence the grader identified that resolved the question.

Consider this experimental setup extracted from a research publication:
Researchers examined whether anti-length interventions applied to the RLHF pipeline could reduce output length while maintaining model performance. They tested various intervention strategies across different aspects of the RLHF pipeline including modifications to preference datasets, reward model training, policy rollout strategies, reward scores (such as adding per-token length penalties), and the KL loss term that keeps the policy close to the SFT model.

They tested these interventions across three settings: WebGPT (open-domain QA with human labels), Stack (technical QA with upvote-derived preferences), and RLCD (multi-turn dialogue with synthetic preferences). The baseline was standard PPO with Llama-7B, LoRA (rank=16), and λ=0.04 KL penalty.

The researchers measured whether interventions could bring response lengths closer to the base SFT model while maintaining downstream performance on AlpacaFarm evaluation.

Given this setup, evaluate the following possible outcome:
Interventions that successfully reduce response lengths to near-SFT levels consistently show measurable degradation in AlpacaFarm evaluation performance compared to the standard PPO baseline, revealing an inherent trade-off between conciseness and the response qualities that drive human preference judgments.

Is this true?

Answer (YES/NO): NO